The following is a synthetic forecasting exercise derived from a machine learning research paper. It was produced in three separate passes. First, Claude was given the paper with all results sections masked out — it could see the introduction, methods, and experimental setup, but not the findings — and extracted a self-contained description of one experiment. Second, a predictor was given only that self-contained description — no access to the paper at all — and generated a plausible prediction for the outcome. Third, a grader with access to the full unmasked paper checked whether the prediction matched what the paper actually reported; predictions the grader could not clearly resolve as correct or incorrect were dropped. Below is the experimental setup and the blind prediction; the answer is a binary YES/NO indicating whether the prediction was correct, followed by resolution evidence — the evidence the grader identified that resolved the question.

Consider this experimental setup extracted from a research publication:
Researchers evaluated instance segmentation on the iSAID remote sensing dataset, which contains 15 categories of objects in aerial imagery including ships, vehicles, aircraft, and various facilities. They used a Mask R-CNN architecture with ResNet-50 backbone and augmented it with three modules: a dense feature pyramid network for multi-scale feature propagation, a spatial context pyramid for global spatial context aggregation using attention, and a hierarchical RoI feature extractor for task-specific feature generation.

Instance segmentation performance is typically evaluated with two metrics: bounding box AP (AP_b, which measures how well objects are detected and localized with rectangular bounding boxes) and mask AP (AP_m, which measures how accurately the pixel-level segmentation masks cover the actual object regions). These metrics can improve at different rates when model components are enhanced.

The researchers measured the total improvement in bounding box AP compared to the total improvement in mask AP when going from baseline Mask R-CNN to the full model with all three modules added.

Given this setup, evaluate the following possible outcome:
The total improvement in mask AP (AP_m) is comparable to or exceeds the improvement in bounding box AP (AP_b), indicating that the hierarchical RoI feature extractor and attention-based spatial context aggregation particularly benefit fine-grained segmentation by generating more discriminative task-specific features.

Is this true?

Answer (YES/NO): NO